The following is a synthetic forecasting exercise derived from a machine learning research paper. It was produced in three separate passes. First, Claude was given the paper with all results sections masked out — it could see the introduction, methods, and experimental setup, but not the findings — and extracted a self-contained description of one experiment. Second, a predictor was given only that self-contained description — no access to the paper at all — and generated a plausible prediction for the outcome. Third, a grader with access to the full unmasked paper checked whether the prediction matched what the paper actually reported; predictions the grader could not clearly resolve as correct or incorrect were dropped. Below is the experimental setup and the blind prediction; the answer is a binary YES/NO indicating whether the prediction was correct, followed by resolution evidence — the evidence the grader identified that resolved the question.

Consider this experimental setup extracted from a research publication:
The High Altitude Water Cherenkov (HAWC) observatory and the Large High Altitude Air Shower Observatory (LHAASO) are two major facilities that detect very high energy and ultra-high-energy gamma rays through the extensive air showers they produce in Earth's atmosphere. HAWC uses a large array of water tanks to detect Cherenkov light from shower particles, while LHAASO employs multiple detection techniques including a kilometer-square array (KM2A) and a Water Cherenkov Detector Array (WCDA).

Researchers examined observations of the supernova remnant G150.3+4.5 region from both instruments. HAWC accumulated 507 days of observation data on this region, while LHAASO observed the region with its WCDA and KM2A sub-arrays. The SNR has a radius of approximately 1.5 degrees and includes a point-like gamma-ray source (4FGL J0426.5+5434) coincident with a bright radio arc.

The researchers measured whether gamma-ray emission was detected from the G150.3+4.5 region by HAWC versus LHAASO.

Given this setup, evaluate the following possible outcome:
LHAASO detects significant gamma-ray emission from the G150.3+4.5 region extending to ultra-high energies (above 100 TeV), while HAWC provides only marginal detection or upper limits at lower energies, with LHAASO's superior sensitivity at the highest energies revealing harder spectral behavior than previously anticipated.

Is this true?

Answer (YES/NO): NO